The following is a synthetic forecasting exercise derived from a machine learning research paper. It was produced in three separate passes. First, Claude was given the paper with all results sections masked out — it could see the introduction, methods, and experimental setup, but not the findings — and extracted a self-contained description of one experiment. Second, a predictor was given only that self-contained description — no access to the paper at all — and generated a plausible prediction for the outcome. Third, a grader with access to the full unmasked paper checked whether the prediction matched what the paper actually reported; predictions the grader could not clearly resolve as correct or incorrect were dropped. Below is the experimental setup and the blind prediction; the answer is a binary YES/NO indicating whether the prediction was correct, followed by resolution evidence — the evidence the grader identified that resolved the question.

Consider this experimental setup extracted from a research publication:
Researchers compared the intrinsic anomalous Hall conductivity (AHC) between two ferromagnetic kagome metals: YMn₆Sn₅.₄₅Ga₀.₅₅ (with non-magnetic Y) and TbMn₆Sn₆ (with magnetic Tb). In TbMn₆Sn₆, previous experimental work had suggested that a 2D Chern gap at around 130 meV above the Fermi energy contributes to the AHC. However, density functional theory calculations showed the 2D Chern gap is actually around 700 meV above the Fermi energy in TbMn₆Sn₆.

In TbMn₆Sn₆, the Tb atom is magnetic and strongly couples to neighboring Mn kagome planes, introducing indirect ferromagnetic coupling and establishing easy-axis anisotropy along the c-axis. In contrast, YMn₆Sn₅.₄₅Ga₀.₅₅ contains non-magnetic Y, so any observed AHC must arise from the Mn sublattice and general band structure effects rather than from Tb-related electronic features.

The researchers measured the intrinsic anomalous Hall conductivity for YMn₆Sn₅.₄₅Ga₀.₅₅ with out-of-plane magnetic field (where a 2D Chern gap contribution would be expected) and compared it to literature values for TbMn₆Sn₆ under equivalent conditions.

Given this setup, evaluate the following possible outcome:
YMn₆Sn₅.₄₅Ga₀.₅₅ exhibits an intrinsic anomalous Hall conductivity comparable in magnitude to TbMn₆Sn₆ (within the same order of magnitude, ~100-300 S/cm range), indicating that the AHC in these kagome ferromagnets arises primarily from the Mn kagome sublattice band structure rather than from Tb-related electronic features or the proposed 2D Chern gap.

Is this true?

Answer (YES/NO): YES